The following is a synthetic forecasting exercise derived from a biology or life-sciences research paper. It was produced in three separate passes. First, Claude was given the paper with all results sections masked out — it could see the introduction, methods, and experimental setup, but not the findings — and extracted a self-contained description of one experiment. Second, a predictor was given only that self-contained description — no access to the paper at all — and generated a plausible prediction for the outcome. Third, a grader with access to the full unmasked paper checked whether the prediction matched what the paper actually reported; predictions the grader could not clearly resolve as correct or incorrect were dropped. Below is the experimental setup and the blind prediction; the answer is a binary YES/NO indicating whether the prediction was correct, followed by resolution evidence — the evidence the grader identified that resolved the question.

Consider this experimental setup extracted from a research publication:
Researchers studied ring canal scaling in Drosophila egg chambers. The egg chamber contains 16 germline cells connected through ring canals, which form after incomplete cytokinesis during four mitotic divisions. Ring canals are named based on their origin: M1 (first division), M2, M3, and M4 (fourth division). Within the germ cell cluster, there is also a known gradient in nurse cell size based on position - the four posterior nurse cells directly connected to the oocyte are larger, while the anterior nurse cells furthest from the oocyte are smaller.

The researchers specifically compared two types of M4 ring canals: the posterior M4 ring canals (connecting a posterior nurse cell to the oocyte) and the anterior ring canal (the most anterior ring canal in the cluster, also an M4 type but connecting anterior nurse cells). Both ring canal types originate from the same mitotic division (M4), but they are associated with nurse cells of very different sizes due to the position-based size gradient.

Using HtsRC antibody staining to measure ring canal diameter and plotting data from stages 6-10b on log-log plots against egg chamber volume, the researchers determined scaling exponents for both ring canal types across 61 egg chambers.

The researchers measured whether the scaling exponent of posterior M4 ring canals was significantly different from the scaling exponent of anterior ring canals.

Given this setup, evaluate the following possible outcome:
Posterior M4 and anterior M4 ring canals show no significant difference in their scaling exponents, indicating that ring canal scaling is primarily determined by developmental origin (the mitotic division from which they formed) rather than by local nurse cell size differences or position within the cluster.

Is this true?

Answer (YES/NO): YES